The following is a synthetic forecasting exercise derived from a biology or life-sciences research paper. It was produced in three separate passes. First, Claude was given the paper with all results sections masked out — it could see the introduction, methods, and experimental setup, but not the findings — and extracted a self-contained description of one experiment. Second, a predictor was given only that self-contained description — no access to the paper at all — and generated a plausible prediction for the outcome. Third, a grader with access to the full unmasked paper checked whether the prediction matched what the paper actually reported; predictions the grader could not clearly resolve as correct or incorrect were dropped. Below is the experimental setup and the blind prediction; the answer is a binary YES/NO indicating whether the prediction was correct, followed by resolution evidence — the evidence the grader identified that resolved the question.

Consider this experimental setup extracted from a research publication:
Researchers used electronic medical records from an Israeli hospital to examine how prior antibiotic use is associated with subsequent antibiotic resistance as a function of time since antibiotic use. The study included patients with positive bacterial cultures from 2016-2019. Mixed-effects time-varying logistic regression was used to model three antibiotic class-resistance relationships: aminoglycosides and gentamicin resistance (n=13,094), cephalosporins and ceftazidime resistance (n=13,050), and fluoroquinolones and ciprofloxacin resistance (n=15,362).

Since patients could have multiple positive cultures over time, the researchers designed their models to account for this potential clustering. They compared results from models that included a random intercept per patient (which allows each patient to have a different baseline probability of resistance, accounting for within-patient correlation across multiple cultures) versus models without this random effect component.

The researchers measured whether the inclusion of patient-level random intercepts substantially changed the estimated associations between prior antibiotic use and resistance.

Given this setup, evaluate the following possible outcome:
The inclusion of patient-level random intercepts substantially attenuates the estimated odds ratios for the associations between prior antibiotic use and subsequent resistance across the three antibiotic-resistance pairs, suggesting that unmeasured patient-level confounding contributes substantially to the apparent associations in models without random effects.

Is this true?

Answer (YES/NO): NO